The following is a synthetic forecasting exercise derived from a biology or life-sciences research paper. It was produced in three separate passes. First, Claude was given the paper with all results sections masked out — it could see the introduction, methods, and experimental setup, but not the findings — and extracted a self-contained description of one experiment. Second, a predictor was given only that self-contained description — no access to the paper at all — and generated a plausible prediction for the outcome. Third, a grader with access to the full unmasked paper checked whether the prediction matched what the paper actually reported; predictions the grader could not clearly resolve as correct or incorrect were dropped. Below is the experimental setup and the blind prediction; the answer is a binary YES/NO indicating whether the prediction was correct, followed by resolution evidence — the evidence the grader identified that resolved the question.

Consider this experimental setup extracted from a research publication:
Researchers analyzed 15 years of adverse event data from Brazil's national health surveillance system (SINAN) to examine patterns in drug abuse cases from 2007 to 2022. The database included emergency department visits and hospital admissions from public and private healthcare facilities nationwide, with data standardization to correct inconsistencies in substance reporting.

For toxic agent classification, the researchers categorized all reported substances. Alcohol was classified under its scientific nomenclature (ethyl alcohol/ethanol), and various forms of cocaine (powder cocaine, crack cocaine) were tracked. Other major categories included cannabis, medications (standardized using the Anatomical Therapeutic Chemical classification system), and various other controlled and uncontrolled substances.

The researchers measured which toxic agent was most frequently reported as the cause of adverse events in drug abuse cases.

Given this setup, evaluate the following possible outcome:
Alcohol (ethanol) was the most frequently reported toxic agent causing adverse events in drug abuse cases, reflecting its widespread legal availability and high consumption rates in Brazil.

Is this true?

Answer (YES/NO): YES